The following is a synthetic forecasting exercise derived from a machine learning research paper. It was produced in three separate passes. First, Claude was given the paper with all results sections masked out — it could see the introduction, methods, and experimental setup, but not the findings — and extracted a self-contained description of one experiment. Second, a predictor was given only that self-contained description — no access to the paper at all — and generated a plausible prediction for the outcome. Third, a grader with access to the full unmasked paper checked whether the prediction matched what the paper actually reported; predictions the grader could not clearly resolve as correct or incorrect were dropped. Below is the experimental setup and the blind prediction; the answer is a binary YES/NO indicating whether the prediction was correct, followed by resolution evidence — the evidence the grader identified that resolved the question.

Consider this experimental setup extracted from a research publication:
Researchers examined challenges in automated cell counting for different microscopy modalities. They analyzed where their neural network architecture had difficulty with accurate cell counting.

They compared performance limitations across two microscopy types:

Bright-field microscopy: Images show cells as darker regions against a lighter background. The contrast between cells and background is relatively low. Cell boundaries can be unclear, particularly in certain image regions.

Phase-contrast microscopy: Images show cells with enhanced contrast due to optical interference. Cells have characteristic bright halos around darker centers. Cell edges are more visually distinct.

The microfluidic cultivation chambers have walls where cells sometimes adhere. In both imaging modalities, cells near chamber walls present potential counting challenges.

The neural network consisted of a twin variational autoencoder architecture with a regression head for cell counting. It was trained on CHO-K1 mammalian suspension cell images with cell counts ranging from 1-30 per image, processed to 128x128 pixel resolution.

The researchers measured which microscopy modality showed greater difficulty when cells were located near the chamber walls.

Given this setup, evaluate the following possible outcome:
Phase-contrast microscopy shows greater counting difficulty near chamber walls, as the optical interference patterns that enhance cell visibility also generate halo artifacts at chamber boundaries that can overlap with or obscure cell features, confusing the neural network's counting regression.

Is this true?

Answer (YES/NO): NO